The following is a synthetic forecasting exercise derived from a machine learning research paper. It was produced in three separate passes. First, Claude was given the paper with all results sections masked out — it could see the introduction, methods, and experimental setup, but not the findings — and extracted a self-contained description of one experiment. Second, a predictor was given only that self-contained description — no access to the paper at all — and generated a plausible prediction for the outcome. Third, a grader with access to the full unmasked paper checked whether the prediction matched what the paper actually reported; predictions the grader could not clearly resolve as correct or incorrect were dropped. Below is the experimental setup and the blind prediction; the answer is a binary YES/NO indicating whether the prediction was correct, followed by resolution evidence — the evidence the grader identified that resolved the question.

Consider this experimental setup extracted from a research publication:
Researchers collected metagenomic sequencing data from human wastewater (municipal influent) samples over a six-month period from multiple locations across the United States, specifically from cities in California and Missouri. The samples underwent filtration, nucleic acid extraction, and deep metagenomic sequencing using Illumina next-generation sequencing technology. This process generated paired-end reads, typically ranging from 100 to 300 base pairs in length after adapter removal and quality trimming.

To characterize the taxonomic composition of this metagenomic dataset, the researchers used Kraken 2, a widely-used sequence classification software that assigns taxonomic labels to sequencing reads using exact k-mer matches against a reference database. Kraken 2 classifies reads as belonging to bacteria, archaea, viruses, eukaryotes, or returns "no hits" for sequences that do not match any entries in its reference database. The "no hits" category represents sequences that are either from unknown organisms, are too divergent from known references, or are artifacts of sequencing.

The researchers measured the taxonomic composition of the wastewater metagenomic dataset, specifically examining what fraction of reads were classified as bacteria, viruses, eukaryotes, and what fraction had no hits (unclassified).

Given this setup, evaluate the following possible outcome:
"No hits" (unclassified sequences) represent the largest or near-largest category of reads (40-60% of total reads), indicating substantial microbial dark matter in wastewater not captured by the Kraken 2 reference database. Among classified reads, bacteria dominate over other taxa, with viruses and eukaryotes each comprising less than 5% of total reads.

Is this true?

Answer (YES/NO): YES